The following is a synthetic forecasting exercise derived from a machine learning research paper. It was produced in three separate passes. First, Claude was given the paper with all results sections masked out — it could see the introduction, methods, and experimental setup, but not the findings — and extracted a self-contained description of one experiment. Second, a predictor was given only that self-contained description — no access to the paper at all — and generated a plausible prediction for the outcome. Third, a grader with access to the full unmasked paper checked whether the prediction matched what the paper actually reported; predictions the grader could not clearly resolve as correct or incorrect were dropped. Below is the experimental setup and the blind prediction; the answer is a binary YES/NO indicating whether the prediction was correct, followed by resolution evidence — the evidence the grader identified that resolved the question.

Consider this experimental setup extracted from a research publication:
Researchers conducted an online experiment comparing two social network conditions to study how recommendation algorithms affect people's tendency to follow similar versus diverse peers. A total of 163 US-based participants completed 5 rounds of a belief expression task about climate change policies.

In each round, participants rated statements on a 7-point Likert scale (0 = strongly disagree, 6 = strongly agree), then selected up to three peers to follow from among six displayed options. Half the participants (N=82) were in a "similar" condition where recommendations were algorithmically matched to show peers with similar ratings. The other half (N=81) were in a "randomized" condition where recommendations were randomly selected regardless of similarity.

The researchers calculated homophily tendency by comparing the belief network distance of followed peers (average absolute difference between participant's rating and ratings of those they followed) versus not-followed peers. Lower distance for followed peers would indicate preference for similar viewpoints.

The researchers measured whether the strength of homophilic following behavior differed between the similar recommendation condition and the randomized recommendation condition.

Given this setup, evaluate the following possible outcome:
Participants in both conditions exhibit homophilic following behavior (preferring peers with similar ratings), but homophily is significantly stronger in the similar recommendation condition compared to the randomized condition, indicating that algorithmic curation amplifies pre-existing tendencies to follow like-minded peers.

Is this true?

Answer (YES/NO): YES